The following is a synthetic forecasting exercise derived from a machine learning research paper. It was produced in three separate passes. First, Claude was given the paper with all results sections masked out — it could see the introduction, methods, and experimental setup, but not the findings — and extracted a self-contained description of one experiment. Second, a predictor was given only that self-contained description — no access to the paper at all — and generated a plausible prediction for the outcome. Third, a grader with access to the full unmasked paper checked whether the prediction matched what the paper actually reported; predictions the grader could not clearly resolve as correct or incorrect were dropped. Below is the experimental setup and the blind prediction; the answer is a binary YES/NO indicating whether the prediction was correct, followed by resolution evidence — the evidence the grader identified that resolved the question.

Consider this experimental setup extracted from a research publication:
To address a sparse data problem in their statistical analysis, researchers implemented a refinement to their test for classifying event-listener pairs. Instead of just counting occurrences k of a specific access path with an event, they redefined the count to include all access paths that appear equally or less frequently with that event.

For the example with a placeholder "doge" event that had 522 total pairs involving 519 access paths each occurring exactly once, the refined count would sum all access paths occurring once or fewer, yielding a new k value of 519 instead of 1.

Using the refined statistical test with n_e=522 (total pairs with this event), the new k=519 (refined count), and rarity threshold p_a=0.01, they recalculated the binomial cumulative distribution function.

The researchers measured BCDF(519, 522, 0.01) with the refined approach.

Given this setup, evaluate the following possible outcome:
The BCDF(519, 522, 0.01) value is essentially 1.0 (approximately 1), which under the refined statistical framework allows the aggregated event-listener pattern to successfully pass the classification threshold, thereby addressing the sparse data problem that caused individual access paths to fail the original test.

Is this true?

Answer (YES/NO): YES